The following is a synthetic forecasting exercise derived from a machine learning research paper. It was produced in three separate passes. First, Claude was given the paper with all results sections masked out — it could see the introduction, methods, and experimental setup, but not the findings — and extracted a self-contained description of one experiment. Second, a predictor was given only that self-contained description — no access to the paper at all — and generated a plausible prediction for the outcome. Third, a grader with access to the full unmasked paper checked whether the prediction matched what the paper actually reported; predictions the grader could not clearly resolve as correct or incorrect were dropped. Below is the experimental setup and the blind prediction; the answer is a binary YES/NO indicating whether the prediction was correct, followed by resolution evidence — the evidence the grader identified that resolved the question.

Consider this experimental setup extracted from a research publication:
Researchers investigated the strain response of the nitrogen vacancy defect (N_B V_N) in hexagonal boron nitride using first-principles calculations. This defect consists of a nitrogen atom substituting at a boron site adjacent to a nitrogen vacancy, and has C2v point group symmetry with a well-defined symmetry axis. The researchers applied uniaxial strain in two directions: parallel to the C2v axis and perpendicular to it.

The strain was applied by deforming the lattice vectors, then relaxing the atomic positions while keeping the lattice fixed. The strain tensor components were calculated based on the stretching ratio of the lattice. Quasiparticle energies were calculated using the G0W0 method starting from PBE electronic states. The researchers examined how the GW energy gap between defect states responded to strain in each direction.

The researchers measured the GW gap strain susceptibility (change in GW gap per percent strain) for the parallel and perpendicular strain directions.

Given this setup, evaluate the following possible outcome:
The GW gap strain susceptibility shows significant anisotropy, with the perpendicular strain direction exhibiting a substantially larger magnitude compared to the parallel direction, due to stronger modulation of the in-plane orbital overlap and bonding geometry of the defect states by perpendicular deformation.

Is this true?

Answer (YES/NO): NO